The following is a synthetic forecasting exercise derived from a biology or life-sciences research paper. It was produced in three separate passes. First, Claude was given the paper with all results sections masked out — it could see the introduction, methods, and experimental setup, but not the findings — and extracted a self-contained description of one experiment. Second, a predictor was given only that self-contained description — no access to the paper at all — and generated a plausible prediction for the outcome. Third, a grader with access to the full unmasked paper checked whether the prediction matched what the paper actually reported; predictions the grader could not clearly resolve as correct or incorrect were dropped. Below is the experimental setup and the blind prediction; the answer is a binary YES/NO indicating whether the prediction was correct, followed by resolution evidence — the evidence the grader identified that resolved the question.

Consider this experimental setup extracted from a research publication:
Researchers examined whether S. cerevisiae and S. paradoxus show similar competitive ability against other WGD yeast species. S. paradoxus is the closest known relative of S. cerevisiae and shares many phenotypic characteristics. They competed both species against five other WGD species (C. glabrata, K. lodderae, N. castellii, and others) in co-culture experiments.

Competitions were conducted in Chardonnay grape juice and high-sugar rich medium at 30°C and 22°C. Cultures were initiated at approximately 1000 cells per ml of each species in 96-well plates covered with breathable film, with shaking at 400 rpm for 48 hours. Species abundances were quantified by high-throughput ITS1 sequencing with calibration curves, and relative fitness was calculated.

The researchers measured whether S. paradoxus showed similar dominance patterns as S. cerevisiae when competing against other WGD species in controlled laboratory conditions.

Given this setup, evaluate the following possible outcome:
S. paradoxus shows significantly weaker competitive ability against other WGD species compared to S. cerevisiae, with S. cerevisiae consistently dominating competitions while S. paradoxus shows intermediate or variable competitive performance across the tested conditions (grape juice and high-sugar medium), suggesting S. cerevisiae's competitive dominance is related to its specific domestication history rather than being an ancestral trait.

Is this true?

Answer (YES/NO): NO